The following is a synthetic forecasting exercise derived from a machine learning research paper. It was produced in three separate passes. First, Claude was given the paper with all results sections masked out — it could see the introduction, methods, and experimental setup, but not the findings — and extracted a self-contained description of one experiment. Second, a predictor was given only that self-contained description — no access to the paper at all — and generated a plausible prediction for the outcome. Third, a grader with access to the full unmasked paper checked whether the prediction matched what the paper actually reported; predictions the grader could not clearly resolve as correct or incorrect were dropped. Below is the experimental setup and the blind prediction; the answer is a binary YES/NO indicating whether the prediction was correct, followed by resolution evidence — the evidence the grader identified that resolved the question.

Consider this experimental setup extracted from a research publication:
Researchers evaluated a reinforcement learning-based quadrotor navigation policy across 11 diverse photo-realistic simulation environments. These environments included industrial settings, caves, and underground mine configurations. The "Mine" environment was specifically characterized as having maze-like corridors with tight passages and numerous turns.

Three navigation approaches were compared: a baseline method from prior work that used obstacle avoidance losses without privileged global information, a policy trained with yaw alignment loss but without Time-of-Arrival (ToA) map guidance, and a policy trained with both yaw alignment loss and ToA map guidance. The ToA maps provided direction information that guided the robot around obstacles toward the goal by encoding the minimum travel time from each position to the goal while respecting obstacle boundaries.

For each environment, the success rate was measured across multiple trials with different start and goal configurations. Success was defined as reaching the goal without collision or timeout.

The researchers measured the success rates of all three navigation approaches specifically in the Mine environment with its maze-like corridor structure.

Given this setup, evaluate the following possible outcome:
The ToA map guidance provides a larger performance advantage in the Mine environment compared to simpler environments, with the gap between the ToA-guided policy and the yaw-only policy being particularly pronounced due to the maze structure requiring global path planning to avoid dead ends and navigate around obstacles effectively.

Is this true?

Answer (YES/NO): NO